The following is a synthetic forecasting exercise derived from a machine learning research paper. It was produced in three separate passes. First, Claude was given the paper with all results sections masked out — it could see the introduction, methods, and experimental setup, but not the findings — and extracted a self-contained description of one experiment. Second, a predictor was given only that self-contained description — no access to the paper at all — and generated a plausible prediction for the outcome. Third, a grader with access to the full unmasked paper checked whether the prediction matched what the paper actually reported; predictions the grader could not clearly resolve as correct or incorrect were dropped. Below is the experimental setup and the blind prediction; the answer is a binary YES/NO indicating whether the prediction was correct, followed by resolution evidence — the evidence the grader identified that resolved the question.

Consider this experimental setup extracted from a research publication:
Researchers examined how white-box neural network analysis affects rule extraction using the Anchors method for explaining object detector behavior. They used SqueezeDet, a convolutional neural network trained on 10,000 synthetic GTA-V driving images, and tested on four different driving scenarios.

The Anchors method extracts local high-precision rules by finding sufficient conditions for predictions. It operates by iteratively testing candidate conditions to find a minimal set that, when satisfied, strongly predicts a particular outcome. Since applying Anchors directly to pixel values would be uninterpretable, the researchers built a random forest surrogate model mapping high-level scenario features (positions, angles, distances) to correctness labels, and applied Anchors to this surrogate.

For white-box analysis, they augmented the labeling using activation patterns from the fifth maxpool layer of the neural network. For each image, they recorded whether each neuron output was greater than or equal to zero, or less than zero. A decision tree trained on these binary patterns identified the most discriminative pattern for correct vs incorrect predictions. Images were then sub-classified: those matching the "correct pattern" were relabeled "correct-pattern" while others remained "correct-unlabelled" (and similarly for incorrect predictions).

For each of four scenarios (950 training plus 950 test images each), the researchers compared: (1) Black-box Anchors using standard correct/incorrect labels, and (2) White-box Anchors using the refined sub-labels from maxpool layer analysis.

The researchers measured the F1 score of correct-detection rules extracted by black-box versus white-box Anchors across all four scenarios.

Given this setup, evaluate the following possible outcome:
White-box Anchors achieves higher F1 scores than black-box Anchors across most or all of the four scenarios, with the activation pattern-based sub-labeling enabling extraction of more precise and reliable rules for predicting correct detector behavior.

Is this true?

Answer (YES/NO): NO